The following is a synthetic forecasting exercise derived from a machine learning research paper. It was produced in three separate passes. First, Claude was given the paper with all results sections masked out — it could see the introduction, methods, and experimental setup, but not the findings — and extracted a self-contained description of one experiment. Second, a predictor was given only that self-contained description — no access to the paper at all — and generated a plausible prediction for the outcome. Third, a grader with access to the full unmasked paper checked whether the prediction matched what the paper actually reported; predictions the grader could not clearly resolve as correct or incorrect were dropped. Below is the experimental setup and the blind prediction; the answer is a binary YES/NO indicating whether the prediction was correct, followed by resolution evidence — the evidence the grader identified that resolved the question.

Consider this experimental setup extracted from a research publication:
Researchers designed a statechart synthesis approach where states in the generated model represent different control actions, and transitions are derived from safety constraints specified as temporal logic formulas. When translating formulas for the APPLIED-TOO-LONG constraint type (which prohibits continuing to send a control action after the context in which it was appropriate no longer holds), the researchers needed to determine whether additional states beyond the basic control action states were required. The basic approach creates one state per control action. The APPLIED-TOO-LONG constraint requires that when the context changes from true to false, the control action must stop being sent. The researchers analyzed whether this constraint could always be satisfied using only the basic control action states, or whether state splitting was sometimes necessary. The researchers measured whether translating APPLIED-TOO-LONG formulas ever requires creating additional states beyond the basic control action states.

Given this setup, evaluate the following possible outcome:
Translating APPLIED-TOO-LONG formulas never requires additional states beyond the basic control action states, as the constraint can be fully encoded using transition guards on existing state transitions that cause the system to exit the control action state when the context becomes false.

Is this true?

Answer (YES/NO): NO